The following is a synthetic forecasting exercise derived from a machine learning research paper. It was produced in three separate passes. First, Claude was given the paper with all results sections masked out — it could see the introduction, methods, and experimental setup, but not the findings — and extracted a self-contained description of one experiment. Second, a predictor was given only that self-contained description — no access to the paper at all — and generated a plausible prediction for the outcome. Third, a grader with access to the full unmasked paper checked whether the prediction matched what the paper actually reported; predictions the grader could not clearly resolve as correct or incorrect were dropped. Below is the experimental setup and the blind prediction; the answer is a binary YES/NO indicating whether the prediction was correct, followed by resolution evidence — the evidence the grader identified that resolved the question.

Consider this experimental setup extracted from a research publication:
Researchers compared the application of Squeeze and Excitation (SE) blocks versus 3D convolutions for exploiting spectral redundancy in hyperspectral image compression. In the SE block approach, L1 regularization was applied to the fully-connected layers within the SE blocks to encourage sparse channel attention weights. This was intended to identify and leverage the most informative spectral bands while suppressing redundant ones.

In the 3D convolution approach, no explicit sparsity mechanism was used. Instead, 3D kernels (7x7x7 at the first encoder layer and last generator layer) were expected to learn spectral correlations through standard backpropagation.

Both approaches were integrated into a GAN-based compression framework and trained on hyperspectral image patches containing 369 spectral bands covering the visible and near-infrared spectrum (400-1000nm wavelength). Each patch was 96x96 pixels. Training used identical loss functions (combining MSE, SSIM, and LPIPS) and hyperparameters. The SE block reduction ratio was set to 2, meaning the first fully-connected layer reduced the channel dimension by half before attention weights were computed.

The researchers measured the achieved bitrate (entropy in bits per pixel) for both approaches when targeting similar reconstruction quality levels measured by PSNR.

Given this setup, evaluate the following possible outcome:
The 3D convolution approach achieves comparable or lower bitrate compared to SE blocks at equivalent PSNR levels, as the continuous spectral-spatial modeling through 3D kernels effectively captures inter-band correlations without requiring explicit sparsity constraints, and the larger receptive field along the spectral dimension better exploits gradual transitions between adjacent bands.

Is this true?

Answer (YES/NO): YES